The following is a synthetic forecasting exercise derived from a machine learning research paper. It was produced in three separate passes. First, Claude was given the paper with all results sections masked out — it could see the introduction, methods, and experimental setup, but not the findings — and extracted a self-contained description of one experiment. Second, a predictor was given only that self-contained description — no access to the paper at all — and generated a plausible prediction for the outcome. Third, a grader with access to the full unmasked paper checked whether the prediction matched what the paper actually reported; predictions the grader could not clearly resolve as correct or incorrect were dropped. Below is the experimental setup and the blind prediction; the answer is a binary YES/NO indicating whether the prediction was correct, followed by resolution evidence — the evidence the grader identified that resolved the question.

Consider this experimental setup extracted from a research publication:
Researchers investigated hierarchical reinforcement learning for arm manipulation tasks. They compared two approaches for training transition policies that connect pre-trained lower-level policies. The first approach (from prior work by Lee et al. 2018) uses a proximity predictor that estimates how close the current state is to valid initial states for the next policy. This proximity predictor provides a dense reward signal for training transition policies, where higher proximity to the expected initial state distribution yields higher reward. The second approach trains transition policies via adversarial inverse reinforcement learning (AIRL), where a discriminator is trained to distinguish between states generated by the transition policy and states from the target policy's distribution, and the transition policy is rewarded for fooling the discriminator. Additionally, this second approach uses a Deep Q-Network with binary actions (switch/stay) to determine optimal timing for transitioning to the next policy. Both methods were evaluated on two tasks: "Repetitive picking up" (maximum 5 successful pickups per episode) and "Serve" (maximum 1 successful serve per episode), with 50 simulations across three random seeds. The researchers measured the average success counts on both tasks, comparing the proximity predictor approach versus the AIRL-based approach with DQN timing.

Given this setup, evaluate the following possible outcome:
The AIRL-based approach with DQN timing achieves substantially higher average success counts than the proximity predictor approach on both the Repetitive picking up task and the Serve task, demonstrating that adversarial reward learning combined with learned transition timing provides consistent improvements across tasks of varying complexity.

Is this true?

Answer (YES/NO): NO